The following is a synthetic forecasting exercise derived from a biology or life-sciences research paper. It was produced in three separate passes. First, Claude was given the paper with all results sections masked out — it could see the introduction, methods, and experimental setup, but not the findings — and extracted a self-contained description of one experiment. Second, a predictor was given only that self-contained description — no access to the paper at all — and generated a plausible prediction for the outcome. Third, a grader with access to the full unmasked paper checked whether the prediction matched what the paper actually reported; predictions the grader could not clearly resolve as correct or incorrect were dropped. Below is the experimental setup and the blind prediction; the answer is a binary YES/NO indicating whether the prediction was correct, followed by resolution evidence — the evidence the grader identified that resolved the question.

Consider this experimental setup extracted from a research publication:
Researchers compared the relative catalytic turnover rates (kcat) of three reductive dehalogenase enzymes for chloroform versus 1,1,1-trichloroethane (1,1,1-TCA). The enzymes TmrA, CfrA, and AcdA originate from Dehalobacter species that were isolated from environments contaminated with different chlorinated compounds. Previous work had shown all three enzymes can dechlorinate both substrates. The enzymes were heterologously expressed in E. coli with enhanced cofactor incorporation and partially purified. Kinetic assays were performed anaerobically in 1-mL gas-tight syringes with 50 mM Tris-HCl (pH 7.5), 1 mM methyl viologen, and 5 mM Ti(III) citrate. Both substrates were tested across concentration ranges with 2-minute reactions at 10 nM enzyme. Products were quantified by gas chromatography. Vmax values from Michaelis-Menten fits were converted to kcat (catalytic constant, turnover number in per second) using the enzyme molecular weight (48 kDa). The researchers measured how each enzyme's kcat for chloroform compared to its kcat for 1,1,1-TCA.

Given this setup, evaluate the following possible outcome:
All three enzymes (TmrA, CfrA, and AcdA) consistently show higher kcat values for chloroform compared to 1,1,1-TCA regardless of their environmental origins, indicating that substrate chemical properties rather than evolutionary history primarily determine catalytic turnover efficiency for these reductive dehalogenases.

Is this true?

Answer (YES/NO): NO